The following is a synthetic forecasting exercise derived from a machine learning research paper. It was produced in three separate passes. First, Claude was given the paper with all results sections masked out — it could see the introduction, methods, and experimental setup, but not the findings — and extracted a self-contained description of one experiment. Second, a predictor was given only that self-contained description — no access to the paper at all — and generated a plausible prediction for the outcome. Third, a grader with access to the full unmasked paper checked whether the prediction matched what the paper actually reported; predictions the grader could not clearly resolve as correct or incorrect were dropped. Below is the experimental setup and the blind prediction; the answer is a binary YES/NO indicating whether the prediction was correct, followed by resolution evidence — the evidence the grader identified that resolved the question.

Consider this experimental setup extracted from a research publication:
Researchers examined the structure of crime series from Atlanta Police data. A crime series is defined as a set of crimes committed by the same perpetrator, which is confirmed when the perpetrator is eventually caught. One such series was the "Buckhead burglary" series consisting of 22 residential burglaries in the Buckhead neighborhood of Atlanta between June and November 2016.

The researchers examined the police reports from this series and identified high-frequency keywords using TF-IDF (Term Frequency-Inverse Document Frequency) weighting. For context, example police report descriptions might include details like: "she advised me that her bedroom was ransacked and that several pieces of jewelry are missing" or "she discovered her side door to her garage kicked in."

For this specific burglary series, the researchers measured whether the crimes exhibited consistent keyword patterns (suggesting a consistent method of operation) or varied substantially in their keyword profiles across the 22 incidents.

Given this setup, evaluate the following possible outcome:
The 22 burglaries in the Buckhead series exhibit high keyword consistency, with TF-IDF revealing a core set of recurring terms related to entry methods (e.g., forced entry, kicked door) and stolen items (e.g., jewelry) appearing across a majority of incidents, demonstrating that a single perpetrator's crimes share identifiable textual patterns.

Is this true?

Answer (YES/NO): YES